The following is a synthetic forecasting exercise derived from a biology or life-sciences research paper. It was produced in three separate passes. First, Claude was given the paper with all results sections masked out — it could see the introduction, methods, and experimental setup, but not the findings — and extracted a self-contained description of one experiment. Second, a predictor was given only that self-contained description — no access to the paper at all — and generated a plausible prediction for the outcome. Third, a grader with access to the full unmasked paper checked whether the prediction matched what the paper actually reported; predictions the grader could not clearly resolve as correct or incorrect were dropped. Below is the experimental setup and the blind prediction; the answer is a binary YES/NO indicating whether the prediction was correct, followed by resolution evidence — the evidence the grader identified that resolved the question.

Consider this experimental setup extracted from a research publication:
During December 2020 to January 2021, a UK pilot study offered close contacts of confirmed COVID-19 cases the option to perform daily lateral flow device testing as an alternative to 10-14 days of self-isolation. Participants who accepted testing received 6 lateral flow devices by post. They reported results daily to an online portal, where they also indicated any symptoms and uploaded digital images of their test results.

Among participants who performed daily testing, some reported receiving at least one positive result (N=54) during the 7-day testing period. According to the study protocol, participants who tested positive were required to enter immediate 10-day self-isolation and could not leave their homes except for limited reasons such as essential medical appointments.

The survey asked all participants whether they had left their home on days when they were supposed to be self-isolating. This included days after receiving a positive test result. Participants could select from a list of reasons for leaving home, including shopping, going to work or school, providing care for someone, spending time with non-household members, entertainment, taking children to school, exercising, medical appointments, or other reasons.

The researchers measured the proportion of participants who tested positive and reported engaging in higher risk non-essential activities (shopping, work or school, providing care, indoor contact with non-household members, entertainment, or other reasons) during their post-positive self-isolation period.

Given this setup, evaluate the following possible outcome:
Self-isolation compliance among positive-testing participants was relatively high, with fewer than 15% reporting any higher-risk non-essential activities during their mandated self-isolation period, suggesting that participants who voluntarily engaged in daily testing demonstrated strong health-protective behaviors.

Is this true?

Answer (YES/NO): YES